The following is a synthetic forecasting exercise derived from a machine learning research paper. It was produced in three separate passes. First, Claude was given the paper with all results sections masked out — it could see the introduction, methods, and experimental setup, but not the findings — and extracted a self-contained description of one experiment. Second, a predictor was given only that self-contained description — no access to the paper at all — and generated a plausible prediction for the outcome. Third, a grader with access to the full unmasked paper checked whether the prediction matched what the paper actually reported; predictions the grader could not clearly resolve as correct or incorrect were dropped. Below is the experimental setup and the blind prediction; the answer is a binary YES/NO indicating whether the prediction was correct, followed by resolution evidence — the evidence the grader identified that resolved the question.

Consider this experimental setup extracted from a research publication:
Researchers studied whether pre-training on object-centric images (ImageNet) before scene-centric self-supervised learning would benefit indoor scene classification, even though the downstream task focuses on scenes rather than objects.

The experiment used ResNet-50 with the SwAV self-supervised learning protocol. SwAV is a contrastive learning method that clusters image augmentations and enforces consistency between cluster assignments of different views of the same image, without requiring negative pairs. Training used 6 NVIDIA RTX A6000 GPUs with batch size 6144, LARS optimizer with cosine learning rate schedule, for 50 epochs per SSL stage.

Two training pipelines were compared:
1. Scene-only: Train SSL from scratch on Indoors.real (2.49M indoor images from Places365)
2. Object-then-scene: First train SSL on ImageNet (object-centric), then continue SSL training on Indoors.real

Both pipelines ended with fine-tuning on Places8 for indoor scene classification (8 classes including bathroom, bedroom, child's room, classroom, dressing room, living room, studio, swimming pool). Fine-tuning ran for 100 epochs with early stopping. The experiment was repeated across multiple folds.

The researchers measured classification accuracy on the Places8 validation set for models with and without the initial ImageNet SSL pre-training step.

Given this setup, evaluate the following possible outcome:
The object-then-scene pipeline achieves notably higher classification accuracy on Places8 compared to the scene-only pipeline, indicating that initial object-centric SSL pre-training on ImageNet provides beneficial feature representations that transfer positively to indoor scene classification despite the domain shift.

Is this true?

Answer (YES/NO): YES